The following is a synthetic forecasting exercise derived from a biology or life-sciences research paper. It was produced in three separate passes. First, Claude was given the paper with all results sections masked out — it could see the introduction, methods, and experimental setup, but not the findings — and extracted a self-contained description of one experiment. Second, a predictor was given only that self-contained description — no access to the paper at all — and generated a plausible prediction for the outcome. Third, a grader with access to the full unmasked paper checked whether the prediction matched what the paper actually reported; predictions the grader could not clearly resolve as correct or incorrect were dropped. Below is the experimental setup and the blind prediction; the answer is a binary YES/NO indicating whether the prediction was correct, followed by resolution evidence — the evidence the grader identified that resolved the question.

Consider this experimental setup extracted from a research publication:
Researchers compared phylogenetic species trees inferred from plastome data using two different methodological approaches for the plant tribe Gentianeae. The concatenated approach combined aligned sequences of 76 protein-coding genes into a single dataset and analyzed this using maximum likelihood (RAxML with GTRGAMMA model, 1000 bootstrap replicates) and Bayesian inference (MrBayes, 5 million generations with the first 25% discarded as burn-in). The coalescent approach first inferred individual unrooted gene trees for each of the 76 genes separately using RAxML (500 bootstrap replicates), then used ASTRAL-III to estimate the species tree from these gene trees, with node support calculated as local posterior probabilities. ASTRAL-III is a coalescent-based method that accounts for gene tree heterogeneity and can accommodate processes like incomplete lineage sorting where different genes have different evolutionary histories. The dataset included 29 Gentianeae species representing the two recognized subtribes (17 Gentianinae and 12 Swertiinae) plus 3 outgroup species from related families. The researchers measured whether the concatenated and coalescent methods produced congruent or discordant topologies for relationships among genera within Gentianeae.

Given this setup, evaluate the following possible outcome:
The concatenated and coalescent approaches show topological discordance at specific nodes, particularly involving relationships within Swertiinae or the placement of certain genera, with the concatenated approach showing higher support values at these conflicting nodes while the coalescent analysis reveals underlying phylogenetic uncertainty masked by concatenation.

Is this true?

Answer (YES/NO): NO